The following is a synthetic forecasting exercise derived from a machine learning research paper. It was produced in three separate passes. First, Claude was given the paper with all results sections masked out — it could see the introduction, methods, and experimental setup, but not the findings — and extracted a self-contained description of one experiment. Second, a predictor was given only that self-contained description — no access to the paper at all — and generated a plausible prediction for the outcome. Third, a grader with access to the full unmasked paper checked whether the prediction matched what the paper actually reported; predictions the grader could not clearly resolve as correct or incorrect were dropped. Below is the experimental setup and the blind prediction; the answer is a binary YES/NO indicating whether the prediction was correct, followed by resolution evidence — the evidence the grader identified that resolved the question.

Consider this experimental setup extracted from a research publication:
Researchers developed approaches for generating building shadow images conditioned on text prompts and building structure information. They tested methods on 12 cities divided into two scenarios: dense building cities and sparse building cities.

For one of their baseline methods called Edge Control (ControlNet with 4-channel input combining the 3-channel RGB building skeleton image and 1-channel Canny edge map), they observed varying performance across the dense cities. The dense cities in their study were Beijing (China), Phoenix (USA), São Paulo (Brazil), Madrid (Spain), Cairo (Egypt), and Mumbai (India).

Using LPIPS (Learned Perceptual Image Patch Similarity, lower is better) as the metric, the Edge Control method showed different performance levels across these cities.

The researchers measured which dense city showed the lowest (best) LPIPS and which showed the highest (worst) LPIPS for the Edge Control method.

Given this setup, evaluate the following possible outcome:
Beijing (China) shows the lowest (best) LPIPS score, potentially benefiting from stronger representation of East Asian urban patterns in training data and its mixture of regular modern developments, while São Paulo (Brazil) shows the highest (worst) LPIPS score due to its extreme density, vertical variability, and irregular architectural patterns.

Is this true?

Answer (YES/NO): YES